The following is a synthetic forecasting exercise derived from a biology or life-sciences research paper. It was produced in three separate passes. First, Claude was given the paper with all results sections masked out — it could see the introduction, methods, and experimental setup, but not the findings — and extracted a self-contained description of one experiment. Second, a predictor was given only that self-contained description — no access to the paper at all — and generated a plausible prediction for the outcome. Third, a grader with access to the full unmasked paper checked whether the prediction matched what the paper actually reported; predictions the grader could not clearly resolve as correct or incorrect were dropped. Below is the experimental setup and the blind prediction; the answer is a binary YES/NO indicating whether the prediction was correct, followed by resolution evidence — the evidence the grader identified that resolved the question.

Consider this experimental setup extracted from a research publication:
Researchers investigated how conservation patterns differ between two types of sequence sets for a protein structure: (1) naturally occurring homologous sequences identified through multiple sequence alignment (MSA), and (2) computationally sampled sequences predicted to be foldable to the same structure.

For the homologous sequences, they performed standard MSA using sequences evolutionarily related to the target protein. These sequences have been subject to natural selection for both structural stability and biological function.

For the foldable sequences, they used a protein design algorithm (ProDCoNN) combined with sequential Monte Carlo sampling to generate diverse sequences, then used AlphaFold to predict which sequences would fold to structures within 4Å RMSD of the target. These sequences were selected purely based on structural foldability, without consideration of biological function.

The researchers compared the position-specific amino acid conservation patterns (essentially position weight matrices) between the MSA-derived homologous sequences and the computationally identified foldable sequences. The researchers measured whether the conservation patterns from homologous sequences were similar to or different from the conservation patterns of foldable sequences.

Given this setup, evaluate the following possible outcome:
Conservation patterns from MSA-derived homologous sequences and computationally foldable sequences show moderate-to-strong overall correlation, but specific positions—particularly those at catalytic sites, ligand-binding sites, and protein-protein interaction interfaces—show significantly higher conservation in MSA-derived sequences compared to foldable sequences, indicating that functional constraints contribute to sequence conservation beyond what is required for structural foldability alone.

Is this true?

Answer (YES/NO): NO